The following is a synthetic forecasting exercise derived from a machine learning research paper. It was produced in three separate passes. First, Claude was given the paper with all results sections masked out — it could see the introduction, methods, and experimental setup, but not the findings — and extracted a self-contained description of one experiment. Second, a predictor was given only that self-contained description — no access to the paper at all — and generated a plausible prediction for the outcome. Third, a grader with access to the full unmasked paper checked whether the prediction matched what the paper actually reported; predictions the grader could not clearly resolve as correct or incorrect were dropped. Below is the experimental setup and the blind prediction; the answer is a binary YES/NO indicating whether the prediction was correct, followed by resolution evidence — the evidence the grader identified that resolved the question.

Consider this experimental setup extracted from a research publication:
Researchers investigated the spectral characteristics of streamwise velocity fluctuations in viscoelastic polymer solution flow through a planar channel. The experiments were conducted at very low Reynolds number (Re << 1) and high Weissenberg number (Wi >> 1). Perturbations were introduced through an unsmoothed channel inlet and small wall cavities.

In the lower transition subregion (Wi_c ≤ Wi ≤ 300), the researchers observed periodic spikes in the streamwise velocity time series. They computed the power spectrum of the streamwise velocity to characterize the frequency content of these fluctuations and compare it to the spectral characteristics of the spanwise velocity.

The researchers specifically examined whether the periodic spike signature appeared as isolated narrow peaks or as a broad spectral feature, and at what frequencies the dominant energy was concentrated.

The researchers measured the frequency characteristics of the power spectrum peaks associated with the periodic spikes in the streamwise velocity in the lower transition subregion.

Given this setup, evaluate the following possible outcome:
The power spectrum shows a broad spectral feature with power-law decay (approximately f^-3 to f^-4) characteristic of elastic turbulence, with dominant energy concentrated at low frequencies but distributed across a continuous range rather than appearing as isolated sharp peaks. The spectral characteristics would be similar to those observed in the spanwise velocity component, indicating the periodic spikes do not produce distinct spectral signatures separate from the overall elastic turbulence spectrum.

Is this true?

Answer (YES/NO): NO